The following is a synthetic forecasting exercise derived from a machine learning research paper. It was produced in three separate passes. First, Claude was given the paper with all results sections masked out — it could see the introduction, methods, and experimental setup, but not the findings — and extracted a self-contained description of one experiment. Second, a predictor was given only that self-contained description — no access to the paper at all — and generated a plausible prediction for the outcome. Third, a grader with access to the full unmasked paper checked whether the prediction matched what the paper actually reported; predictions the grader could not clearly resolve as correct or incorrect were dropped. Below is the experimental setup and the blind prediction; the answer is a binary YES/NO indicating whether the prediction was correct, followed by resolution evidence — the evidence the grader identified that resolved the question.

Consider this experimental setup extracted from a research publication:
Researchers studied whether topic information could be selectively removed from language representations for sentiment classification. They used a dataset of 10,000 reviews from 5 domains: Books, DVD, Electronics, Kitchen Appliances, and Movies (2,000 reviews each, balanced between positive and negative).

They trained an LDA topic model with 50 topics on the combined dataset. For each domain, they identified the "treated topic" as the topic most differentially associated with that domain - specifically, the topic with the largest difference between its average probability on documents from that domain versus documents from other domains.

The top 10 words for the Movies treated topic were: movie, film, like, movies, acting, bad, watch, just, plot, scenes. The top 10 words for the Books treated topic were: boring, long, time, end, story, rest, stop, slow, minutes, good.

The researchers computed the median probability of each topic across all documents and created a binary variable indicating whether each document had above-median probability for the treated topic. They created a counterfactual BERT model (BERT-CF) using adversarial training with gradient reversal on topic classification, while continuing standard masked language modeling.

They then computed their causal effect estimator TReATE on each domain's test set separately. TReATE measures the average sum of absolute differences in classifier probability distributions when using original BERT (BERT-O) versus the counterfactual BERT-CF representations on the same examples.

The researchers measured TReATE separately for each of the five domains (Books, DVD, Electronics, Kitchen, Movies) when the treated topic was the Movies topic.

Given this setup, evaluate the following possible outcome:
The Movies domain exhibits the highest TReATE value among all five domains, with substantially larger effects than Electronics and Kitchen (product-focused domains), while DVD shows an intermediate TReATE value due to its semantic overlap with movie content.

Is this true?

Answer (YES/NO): NO